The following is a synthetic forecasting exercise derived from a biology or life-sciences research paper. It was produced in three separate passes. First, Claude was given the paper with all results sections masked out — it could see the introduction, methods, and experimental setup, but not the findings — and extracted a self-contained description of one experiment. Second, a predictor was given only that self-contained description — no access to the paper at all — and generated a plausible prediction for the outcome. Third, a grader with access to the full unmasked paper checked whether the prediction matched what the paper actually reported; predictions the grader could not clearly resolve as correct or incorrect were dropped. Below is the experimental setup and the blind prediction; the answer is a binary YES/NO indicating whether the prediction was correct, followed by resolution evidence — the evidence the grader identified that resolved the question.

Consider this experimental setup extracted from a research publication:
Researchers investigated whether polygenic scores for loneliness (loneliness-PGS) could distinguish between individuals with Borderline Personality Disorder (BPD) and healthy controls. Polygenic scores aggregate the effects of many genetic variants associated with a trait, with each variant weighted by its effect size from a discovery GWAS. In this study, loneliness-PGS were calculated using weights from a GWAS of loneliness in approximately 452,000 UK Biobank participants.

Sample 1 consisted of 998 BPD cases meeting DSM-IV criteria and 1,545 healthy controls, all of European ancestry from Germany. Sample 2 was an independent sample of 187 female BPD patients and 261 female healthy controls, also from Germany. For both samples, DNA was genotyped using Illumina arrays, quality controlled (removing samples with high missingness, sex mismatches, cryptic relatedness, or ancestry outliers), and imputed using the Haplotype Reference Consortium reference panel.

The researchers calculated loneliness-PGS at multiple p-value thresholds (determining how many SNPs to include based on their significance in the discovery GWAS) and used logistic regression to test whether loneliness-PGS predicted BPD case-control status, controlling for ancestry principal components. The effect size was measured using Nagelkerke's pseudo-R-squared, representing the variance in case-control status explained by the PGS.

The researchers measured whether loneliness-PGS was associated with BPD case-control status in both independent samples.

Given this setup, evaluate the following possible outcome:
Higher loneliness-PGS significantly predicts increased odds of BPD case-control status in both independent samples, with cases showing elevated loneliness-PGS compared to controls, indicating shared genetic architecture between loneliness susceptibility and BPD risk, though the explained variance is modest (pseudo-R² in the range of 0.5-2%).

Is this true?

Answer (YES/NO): NO